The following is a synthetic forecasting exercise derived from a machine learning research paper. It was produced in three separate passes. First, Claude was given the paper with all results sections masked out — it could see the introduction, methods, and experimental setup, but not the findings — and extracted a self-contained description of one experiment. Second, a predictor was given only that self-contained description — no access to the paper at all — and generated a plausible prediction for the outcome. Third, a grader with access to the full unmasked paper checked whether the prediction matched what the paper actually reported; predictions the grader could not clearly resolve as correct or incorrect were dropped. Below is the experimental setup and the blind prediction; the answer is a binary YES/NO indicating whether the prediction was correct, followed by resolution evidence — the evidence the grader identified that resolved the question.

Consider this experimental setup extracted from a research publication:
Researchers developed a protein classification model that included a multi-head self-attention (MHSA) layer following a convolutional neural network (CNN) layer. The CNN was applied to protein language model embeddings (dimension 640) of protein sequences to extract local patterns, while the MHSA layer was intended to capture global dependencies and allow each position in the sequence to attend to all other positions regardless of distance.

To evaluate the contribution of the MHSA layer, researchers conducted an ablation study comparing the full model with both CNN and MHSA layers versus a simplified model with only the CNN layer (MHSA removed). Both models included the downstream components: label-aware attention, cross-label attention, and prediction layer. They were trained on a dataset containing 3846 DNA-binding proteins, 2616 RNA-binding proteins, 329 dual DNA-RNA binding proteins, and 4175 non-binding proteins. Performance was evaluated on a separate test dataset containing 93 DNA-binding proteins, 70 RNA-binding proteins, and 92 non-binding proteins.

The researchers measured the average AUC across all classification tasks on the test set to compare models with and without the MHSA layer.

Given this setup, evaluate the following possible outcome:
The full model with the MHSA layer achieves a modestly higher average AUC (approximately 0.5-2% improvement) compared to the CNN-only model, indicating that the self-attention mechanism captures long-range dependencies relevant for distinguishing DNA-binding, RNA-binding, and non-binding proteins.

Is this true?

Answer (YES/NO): NO